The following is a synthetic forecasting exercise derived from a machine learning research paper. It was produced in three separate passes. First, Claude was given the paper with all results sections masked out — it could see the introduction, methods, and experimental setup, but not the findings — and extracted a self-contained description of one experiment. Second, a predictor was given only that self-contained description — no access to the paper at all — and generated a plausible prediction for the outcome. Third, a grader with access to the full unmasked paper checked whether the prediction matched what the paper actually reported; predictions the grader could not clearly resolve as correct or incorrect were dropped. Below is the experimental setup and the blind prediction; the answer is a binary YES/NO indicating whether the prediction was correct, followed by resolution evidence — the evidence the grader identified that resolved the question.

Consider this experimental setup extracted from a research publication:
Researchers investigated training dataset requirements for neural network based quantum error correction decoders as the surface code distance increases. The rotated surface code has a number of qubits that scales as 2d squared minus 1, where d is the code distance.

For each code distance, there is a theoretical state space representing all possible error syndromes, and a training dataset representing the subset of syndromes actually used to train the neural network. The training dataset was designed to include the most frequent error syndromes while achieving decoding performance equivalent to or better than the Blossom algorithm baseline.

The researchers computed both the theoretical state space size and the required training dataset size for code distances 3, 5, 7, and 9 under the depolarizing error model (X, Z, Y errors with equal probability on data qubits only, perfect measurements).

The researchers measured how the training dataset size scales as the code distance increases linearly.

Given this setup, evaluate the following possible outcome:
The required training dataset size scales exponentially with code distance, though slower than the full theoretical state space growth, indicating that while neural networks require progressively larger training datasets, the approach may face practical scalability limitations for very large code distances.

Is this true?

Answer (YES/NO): YES